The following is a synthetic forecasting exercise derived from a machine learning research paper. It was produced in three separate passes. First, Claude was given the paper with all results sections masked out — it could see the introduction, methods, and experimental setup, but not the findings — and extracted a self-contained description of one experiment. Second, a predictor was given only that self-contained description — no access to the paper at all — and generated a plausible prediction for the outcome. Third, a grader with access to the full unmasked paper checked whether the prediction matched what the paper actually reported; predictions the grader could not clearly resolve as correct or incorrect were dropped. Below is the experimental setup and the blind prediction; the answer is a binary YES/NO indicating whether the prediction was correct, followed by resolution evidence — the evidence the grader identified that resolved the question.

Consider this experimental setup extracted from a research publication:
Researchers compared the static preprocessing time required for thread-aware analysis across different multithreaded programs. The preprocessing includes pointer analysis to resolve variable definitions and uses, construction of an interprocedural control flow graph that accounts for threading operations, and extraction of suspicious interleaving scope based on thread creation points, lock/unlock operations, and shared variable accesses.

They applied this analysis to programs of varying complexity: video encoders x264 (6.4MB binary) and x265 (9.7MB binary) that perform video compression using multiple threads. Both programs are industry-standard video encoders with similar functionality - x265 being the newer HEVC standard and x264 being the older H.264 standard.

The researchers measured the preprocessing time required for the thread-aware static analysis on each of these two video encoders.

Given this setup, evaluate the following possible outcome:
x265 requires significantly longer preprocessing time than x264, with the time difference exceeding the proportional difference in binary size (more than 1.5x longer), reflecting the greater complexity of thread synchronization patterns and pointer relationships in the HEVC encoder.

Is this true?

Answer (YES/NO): NO